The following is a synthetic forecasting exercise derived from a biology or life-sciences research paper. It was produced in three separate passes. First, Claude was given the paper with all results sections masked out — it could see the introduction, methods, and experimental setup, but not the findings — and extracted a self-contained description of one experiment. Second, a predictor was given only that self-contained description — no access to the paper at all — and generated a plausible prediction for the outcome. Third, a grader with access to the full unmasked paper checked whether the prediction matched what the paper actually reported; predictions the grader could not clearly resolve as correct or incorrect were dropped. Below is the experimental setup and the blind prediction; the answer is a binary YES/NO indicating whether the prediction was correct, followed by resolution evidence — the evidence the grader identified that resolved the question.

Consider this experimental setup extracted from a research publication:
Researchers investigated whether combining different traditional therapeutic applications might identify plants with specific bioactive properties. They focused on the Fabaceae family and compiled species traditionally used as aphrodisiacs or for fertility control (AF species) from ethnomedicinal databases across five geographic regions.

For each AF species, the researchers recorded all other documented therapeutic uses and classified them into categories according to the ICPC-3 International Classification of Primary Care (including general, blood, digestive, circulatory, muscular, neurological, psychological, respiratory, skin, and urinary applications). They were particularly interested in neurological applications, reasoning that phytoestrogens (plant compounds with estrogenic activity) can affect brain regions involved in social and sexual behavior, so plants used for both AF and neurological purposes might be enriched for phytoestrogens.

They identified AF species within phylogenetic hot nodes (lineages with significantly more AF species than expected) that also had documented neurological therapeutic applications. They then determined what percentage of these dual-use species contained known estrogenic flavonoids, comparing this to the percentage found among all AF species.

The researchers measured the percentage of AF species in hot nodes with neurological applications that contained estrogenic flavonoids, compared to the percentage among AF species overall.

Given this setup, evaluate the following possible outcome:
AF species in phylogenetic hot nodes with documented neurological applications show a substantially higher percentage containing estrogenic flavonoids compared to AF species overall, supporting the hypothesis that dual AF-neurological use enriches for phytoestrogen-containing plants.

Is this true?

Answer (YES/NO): YES